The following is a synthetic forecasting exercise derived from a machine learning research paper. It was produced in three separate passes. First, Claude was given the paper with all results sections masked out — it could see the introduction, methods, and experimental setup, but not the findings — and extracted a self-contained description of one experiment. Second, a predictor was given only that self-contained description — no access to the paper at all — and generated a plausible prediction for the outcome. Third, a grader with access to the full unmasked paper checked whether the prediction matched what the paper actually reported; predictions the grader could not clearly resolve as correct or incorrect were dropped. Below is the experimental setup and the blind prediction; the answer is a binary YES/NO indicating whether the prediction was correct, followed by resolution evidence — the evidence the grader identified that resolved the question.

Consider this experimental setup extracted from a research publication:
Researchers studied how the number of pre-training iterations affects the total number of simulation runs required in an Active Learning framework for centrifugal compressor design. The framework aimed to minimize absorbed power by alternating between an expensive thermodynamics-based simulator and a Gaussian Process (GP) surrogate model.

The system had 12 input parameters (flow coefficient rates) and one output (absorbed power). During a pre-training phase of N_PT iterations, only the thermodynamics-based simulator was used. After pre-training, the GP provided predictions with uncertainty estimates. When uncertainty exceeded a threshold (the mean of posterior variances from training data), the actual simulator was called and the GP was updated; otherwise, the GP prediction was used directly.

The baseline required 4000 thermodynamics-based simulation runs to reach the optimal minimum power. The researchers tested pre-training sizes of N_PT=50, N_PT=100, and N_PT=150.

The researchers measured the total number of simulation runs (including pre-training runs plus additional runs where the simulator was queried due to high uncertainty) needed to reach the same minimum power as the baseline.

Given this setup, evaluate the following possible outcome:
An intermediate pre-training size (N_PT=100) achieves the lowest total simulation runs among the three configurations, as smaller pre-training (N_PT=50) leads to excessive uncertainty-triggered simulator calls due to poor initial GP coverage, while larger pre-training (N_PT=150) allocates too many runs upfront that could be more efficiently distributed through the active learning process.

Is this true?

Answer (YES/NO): NO